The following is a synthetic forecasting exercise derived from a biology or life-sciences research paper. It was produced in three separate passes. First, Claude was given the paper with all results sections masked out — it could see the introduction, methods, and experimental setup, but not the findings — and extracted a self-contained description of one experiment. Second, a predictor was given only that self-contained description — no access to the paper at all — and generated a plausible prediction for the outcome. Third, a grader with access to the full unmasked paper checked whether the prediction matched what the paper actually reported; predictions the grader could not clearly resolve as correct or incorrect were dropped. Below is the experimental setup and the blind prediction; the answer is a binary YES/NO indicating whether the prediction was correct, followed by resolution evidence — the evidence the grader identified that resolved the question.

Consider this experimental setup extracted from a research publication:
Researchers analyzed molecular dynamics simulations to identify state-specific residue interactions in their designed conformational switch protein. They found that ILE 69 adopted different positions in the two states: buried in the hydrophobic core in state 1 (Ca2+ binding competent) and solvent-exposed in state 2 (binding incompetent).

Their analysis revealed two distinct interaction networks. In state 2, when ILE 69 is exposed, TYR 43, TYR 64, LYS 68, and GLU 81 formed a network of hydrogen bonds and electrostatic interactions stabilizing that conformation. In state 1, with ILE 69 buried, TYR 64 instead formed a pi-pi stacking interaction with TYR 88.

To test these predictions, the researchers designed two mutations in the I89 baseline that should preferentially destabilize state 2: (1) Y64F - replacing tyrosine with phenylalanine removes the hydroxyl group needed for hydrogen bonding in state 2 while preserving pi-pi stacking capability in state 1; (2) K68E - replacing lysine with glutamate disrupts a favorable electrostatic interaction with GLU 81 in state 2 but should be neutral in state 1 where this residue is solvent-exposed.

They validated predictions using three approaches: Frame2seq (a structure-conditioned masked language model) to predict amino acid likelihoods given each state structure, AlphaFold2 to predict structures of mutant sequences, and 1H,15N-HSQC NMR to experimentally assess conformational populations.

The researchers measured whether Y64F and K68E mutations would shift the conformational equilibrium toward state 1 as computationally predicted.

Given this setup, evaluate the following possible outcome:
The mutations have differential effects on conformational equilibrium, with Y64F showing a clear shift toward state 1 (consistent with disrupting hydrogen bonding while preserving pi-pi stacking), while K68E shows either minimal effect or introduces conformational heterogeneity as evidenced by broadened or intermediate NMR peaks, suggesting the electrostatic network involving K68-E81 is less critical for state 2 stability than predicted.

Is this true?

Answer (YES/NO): NO